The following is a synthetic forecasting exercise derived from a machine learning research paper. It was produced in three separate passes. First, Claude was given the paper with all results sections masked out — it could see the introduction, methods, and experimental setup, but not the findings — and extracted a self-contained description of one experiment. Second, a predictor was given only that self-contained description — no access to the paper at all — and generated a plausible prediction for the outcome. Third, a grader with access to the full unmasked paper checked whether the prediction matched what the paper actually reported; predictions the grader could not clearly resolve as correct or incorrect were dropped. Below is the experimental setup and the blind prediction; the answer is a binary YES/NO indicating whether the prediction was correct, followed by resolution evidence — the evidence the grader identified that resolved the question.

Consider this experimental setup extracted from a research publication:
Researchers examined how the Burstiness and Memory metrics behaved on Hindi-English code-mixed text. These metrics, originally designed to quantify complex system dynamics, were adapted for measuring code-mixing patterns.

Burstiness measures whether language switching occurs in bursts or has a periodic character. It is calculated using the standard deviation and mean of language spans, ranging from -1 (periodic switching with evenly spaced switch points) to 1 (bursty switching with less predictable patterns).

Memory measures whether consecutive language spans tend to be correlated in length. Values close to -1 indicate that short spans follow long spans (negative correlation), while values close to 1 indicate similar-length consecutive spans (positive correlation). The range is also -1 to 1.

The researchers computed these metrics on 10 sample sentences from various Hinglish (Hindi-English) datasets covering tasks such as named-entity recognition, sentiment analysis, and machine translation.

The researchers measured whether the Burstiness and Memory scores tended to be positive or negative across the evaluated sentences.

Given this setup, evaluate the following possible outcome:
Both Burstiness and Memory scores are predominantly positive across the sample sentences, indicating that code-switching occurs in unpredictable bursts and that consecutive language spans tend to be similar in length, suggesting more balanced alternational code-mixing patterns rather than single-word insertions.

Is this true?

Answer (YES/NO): NO